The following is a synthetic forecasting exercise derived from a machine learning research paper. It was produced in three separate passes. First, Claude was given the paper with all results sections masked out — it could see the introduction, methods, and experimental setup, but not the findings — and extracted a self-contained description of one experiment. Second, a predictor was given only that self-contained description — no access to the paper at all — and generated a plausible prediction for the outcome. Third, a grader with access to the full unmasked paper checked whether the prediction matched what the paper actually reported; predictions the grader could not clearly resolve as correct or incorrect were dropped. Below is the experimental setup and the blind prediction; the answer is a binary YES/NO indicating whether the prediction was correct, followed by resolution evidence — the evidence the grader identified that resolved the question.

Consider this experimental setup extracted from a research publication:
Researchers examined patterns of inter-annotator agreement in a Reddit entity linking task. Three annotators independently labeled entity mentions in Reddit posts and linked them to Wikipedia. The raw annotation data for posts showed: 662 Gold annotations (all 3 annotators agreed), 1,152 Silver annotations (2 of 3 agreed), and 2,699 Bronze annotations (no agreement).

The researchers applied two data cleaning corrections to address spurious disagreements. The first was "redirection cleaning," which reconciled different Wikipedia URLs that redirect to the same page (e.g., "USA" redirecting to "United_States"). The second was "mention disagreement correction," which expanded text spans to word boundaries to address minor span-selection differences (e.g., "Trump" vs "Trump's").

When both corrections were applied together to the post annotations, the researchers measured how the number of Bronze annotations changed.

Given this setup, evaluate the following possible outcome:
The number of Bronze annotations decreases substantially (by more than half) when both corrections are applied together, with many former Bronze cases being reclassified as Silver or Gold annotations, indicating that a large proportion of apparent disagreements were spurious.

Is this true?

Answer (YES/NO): NO